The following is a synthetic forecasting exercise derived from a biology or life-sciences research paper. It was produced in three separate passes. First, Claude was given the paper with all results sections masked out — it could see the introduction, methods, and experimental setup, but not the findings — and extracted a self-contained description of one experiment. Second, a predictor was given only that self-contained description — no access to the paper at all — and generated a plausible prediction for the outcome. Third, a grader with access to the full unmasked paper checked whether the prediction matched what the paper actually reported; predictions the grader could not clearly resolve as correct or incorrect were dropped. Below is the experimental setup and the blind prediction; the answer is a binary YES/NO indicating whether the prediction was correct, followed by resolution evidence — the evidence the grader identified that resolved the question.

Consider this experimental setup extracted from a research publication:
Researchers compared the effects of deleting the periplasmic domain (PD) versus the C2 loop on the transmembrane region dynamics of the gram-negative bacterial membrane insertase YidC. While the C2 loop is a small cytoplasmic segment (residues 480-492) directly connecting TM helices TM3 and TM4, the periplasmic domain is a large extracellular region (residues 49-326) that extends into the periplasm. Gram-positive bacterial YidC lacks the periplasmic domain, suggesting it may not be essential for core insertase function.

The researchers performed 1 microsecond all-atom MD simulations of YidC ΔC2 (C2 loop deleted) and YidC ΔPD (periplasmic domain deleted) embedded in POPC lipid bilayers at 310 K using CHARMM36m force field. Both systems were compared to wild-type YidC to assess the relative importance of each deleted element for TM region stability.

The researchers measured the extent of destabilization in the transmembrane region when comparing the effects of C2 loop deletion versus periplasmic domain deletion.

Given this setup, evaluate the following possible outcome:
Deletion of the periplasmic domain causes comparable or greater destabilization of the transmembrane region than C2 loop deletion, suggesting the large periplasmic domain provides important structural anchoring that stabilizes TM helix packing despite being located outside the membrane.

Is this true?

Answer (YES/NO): NO